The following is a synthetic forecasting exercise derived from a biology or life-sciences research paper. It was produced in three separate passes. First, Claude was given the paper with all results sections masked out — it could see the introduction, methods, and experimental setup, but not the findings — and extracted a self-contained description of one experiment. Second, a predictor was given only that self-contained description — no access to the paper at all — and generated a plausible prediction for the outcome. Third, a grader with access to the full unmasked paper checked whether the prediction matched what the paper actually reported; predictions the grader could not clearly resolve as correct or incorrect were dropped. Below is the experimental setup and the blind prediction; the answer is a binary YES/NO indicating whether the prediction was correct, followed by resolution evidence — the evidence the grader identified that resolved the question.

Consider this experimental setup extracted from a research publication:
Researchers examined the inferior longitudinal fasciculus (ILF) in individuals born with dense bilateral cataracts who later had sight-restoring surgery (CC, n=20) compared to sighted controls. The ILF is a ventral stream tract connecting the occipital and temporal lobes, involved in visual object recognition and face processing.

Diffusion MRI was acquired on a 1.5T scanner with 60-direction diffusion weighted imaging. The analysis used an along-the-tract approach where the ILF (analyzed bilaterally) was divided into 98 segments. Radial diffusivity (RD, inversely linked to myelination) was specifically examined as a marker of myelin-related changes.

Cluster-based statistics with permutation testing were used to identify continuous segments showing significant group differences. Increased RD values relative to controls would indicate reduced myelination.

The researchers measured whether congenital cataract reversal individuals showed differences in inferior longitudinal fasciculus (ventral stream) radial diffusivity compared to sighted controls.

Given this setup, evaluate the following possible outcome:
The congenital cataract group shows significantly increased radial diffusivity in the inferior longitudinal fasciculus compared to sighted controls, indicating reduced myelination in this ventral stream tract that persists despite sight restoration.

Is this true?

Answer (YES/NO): NO